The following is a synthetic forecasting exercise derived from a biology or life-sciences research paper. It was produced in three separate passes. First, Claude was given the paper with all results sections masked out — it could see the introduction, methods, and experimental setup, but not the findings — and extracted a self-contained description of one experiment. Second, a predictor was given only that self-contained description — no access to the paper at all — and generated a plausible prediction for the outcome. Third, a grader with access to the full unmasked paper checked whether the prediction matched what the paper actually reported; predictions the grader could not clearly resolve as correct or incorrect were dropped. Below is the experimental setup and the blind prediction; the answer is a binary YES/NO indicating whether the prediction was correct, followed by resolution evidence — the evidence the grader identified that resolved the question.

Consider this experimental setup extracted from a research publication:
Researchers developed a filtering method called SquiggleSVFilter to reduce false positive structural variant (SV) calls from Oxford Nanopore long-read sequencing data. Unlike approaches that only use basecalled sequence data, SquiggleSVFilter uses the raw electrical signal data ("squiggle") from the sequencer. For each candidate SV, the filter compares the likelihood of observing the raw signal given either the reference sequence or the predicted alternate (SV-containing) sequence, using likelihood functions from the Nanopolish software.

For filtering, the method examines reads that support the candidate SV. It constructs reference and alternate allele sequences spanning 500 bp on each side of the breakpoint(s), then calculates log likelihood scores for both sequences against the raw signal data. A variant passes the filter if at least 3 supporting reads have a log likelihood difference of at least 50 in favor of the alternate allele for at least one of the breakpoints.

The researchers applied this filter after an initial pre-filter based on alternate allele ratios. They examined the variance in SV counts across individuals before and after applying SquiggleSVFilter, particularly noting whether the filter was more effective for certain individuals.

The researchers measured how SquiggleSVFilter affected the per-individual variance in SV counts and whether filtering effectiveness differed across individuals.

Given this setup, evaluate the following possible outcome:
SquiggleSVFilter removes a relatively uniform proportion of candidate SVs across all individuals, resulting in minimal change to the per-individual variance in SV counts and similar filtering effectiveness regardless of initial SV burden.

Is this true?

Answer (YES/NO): NO